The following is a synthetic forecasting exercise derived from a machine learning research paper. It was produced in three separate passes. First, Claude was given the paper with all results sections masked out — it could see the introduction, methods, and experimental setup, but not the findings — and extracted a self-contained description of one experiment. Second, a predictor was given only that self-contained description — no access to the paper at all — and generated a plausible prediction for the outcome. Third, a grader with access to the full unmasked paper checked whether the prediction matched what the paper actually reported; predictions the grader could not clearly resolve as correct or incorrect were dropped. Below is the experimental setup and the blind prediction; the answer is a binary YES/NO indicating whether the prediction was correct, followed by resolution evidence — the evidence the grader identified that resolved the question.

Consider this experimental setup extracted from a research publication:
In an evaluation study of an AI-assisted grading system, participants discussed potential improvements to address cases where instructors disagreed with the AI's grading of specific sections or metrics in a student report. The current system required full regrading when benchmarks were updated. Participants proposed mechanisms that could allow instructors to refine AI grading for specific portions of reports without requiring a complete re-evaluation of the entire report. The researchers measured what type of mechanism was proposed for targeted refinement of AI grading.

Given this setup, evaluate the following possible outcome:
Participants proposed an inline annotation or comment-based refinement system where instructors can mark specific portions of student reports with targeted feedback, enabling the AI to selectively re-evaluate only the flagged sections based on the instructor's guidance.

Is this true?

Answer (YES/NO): NO